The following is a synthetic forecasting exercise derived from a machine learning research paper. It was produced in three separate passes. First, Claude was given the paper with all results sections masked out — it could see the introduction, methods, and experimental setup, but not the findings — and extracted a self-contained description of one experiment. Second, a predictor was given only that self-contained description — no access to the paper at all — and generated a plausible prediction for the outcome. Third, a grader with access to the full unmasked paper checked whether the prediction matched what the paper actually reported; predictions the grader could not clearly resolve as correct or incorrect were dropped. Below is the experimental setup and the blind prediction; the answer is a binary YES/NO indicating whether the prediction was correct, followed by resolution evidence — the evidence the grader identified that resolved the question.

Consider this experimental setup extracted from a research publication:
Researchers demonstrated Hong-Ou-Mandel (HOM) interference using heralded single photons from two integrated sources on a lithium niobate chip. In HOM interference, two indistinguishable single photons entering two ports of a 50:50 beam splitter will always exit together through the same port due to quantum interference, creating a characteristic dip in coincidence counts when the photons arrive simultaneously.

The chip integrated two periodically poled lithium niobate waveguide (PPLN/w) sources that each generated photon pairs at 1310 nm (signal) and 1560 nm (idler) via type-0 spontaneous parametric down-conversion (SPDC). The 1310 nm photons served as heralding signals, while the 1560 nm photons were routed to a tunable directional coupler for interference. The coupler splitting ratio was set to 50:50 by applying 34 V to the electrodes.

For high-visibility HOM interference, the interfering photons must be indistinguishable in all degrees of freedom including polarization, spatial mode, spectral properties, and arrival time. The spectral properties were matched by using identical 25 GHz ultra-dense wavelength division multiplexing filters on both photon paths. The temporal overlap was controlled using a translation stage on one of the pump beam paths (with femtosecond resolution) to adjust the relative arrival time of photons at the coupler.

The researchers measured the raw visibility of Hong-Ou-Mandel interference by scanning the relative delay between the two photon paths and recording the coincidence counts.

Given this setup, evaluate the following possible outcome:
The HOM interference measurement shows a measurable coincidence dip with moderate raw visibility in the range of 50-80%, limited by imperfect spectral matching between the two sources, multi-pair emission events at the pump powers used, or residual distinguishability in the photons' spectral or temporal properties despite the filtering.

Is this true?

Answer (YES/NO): NO